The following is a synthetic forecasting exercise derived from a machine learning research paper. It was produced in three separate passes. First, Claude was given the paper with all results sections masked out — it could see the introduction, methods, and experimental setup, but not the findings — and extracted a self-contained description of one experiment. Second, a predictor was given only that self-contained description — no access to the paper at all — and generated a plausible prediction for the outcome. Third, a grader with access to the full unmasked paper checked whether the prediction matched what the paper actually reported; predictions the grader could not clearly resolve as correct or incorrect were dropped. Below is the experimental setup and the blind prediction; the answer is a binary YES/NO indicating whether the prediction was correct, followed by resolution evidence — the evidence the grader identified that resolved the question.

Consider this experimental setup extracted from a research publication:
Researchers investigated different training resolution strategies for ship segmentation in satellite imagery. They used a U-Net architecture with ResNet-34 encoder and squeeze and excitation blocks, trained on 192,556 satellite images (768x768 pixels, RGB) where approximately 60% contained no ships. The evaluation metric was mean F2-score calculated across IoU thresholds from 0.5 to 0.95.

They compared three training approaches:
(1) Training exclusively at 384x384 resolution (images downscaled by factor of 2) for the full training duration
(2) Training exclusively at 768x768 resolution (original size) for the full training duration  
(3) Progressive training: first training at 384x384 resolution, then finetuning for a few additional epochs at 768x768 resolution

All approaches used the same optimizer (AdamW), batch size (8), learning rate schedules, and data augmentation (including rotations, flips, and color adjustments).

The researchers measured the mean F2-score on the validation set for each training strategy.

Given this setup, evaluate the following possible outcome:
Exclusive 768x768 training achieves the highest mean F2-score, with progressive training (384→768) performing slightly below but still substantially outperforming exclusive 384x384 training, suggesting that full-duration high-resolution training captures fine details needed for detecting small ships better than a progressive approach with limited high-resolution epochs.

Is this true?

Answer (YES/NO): NO